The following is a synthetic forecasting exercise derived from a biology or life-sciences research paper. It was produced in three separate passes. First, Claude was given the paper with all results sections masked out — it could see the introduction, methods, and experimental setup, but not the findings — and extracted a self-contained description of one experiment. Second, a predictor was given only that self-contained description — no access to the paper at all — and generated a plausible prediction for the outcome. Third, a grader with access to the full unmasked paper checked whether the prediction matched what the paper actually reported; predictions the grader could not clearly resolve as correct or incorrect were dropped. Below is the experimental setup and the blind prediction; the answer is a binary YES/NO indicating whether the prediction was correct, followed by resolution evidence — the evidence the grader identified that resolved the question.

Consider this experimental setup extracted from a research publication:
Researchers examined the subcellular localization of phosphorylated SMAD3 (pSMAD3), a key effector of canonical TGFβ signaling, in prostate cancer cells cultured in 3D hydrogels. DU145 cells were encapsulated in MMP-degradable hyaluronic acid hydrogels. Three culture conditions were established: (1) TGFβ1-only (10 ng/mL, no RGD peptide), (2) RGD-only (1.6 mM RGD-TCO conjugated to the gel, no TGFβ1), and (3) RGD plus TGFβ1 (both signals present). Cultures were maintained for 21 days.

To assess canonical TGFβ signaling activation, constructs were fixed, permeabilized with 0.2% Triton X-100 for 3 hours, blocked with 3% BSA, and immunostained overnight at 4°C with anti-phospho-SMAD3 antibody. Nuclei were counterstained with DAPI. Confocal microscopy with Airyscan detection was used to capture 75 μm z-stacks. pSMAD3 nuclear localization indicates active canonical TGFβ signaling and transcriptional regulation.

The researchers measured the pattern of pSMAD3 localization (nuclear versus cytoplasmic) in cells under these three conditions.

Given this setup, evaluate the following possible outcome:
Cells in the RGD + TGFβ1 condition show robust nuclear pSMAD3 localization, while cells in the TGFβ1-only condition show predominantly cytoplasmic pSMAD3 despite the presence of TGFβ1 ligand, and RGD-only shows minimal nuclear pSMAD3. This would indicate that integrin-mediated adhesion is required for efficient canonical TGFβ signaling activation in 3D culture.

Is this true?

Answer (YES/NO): NO